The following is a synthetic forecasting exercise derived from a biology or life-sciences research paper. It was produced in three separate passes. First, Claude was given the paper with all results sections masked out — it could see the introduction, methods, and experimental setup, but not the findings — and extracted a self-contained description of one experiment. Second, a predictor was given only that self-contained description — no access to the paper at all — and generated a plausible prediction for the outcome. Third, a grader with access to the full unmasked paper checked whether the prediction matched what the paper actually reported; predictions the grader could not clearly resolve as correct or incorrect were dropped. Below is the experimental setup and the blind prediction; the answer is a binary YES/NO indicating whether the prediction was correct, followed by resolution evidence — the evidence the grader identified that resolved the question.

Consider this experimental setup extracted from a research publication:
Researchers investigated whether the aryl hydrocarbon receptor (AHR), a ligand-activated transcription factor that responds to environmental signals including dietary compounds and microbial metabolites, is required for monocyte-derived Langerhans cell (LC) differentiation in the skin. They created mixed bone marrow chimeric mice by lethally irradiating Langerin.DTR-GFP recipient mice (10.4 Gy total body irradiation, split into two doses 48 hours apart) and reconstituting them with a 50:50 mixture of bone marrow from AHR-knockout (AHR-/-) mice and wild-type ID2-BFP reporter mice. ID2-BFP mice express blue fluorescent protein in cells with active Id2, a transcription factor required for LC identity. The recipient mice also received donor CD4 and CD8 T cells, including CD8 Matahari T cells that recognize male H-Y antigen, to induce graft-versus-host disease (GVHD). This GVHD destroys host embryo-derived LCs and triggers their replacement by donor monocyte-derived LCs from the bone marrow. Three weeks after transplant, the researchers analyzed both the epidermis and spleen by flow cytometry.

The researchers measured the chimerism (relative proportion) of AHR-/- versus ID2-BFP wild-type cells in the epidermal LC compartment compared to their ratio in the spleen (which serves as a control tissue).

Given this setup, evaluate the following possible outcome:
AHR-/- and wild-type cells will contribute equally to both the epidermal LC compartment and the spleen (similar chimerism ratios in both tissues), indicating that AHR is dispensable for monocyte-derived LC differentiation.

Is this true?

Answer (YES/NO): YES